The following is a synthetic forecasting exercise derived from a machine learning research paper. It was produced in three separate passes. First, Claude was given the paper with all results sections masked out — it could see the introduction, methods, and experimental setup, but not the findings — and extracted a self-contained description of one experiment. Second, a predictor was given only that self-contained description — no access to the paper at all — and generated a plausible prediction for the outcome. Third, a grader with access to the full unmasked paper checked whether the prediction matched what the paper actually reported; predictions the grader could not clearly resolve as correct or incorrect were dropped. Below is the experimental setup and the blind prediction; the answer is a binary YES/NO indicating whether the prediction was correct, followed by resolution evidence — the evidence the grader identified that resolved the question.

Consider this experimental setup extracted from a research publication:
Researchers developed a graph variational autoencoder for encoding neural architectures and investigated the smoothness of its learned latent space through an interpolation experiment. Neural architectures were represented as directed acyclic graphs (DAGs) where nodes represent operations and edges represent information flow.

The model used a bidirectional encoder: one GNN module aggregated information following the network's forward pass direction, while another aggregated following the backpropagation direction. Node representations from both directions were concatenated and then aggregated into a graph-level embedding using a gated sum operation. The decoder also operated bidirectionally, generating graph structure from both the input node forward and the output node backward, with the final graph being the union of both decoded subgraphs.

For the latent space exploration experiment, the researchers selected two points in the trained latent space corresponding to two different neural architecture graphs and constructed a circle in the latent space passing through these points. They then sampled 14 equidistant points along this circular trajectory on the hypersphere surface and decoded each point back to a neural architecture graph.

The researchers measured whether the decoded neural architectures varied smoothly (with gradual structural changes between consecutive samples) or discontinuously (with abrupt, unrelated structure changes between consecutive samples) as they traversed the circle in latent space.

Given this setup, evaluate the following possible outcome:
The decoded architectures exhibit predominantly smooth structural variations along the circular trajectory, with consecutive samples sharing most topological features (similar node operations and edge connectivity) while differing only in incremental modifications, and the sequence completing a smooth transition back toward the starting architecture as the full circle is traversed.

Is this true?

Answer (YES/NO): YES